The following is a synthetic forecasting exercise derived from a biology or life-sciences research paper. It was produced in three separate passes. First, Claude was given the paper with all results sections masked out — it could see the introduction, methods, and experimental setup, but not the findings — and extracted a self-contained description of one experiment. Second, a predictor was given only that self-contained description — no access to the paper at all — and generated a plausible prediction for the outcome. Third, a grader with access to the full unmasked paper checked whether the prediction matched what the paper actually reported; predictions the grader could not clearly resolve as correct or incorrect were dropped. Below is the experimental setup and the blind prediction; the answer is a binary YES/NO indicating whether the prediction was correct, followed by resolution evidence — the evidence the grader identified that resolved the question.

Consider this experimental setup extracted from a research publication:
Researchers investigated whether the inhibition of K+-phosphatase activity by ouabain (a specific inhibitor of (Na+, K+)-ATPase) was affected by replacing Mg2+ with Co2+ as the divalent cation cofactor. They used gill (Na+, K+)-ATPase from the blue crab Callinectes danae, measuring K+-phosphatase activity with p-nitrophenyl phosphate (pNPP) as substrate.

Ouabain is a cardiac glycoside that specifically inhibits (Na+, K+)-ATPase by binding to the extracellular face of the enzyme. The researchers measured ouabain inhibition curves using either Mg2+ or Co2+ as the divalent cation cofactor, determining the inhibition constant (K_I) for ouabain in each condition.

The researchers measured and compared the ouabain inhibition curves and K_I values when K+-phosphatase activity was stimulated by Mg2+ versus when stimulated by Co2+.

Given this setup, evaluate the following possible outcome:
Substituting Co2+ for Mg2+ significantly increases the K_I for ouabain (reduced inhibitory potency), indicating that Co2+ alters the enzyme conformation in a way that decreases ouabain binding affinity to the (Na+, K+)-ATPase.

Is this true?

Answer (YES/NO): NO